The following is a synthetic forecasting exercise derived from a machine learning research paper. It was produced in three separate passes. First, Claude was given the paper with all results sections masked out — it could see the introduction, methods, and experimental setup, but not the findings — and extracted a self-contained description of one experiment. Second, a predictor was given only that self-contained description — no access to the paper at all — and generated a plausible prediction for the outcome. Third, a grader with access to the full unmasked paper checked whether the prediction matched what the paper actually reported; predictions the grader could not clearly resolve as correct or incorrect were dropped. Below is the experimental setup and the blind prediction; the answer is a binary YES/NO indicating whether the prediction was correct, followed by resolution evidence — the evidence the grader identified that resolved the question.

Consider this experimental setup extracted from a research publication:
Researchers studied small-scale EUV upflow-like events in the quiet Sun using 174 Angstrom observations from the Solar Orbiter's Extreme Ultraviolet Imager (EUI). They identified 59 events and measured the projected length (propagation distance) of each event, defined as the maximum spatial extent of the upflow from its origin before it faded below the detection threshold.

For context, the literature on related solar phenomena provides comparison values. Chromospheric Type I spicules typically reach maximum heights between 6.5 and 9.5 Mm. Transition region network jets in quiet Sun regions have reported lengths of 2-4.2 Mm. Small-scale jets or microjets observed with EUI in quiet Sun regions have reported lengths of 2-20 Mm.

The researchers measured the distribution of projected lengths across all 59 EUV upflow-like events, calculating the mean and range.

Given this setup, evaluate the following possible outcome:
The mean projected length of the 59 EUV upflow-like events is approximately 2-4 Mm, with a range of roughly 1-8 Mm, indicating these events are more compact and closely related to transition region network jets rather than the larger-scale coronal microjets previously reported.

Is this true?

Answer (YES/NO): NO